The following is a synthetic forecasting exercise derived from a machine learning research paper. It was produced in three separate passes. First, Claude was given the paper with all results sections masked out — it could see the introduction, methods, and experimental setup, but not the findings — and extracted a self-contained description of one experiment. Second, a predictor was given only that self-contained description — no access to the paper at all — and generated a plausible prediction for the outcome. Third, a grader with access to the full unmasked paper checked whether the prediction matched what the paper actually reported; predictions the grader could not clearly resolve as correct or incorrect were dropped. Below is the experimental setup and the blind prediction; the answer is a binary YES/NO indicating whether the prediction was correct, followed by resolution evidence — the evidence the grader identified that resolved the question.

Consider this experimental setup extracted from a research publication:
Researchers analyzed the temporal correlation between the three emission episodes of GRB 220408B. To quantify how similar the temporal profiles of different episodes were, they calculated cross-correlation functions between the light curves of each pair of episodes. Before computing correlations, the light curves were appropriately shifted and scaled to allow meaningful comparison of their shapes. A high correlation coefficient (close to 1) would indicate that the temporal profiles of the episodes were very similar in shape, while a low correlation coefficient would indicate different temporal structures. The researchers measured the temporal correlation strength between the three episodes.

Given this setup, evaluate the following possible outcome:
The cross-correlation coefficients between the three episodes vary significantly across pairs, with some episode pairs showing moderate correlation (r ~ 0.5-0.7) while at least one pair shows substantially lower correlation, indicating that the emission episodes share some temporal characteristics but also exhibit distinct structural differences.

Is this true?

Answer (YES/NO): YES